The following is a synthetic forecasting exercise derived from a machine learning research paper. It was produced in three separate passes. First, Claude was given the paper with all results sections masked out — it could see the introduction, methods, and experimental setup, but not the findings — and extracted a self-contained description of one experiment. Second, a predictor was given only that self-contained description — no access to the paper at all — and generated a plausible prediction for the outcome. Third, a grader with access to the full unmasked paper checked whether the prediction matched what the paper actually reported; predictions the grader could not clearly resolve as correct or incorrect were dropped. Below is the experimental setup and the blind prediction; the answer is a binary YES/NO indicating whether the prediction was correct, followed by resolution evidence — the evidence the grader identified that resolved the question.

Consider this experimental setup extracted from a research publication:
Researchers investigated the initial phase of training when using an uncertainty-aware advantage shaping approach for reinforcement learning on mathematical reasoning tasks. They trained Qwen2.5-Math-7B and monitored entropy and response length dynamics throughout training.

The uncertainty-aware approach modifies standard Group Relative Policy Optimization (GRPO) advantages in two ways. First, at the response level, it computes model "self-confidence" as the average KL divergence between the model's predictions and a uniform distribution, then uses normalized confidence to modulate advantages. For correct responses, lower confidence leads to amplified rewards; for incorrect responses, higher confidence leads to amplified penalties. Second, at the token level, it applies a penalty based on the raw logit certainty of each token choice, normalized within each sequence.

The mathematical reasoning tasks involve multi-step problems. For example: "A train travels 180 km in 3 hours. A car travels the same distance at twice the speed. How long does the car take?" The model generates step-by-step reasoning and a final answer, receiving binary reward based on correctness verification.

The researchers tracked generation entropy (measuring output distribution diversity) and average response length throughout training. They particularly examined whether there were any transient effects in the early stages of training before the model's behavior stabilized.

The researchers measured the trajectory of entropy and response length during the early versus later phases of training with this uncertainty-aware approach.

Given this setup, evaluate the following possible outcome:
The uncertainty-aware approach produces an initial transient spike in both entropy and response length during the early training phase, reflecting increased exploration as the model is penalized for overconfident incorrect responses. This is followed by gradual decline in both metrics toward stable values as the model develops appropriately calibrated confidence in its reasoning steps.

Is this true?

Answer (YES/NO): NO